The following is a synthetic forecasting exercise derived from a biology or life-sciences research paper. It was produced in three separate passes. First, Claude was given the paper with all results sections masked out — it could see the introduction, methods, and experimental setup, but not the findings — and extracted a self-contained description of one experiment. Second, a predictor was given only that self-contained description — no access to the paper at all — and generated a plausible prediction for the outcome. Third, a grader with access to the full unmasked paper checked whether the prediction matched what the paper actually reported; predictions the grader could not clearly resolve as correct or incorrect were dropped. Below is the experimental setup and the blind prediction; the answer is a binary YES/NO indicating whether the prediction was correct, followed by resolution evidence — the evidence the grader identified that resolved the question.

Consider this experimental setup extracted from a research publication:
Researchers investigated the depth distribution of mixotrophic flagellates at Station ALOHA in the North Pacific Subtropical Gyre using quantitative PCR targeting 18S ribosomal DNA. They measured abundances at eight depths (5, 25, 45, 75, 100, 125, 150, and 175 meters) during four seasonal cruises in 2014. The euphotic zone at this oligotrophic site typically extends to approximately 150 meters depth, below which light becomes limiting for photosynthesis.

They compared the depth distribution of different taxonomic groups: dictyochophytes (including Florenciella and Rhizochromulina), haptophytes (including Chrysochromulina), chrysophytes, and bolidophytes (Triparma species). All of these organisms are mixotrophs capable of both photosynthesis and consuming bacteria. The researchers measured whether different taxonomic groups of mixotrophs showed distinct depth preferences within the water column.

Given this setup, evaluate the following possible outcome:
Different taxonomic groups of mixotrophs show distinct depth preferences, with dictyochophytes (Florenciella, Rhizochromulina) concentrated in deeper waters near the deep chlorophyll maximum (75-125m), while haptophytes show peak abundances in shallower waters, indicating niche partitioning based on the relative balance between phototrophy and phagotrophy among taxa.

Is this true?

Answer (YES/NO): NO